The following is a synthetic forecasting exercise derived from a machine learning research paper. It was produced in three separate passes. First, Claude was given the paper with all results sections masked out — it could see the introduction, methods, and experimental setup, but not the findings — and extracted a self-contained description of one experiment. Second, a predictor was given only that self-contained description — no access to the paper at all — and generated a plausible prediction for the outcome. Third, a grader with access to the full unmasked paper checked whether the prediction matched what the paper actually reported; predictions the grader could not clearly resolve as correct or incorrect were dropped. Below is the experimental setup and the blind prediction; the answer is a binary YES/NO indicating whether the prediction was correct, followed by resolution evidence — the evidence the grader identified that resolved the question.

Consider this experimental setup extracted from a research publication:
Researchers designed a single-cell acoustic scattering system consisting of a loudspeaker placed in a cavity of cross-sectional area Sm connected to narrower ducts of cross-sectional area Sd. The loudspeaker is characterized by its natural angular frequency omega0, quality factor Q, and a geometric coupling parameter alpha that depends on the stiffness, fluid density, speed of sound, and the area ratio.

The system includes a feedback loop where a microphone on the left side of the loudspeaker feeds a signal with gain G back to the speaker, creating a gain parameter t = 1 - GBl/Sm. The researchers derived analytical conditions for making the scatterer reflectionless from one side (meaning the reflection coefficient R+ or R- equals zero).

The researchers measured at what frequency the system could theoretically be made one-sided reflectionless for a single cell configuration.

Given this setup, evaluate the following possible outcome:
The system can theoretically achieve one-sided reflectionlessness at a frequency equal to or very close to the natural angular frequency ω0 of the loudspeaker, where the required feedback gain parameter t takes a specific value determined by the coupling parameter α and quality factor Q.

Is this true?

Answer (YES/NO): YES